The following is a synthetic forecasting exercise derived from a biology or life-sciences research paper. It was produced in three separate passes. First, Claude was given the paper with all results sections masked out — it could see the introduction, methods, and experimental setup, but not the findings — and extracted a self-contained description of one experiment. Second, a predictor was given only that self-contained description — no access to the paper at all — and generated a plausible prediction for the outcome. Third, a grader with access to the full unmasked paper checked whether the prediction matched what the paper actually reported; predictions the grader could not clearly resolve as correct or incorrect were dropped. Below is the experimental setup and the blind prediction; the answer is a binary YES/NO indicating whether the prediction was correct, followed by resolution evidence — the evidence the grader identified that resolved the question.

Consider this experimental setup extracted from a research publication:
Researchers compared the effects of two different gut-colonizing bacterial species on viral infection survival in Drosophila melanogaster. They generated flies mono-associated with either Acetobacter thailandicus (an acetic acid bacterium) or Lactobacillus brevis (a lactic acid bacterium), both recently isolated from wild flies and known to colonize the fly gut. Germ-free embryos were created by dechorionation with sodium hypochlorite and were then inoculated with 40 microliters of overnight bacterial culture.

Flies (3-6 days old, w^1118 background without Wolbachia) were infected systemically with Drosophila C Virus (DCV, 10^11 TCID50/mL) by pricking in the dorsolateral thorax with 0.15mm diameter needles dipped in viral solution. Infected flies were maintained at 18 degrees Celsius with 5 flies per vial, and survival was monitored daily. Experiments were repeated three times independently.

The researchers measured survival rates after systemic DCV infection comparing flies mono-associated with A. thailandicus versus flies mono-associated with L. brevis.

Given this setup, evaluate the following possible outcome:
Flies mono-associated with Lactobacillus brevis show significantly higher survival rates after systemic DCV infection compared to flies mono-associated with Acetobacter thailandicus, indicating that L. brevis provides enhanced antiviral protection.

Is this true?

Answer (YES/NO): NO